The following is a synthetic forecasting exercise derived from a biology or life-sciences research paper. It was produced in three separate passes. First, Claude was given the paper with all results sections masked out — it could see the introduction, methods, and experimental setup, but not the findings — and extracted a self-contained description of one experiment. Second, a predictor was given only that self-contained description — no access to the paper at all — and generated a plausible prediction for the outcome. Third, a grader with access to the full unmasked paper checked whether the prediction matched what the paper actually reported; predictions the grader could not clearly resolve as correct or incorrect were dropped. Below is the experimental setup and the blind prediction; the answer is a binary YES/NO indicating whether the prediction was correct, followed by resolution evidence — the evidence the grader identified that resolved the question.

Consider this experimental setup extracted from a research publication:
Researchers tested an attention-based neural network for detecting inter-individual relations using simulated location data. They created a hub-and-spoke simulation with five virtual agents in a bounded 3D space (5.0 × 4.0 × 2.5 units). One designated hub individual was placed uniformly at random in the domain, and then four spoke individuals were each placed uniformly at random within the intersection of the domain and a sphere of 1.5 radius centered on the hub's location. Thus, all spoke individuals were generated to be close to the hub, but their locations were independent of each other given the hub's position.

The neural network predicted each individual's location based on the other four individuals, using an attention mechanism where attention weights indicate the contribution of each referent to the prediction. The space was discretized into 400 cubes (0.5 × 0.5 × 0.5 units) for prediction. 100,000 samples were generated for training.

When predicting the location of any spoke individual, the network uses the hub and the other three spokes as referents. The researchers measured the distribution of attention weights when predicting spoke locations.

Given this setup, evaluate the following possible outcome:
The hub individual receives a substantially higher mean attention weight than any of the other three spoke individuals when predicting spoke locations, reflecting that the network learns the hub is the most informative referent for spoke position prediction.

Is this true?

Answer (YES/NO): YES